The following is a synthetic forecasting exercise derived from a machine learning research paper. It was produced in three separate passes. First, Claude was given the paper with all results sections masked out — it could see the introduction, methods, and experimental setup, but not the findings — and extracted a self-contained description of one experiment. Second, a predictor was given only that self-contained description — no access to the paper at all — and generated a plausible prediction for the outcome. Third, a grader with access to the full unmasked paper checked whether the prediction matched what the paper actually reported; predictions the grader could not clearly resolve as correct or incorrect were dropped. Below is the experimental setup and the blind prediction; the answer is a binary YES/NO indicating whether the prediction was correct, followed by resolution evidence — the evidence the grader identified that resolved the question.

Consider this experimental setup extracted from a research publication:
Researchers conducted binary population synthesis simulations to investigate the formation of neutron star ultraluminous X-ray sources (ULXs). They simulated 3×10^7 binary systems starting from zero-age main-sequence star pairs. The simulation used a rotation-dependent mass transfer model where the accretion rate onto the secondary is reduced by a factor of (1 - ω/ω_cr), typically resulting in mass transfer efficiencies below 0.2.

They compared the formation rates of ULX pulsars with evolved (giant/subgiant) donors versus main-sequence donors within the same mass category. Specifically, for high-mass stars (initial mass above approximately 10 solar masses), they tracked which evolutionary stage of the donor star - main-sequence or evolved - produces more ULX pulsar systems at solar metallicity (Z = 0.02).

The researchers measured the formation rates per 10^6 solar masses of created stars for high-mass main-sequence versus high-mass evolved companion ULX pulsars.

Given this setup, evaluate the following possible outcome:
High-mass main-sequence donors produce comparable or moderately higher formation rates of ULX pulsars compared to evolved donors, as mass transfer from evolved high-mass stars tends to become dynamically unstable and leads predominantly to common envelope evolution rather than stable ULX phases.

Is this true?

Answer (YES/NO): NO